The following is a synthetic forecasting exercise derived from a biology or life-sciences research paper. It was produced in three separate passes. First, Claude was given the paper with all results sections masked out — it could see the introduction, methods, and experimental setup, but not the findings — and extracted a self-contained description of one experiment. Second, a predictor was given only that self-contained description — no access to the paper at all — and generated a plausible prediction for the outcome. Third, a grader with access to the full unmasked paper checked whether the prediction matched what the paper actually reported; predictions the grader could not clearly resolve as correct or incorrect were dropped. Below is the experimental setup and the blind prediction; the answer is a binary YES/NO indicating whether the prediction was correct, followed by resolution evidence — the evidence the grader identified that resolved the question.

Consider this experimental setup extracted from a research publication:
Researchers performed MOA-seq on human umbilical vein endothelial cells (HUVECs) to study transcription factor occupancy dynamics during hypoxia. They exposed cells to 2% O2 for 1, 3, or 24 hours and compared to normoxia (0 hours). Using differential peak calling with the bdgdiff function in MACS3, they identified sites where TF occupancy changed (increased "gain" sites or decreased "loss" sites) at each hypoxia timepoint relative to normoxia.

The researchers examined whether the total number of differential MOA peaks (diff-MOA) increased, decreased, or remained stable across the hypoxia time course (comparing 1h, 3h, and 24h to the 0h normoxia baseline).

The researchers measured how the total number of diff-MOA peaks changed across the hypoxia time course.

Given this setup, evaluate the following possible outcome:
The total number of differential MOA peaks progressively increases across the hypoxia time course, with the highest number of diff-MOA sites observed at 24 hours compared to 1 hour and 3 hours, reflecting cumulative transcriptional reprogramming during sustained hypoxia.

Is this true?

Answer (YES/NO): NO